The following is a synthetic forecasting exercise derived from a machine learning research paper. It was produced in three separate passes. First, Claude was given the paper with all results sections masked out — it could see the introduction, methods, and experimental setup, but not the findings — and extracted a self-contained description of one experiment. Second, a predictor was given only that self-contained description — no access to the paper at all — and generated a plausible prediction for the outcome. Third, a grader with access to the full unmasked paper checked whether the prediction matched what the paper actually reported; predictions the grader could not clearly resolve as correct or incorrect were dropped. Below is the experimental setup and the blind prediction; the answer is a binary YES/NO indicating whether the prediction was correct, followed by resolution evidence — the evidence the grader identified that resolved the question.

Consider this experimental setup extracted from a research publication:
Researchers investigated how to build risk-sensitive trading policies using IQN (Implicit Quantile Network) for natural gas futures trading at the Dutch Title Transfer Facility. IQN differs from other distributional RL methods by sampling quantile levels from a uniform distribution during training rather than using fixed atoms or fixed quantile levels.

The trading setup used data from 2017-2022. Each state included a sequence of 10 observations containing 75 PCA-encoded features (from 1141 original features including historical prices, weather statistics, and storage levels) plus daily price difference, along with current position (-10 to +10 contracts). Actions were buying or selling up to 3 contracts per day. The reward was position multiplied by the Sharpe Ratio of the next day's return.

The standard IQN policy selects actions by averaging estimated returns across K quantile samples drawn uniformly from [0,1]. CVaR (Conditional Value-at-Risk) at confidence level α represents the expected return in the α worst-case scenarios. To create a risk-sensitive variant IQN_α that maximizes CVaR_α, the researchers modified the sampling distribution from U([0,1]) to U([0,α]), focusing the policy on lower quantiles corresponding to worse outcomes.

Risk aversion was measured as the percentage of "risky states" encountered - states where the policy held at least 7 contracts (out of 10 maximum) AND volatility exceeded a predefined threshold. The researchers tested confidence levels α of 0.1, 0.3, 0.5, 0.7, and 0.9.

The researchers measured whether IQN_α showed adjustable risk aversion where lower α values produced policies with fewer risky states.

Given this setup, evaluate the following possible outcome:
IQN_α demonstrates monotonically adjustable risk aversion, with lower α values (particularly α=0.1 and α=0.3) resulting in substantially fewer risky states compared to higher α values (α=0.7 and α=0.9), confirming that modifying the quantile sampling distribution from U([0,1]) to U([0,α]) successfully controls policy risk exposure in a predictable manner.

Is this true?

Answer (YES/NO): NO